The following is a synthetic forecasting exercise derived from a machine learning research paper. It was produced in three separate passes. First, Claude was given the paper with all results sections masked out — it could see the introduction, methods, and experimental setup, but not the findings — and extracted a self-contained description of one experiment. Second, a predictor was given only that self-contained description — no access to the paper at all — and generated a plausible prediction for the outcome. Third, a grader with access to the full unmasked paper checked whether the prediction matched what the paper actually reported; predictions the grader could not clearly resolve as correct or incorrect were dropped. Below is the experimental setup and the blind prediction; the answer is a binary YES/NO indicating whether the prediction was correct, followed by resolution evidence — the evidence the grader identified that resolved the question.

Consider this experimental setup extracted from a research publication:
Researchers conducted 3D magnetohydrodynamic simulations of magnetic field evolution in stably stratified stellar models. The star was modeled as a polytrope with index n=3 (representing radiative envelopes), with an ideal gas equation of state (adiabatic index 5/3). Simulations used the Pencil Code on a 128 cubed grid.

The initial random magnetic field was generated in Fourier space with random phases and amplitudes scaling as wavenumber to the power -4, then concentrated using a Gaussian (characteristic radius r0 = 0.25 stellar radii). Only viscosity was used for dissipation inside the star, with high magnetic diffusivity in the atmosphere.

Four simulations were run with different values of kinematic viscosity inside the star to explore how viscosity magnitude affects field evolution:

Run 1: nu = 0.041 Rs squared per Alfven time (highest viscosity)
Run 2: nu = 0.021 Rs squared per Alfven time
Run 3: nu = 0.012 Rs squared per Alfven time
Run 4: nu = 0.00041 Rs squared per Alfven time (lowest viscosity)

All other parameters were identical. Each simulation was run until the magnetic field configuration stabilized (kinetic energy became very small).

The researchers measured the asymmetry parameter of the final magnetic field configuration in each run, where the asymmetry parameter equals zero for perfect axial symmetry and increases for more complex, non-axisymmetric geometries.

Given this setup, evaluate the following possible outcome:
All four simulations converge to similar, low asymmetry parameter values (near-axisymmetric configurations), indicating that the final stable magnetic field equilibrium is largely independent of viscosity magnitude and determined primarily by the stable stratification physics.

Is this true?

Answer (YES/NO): NO